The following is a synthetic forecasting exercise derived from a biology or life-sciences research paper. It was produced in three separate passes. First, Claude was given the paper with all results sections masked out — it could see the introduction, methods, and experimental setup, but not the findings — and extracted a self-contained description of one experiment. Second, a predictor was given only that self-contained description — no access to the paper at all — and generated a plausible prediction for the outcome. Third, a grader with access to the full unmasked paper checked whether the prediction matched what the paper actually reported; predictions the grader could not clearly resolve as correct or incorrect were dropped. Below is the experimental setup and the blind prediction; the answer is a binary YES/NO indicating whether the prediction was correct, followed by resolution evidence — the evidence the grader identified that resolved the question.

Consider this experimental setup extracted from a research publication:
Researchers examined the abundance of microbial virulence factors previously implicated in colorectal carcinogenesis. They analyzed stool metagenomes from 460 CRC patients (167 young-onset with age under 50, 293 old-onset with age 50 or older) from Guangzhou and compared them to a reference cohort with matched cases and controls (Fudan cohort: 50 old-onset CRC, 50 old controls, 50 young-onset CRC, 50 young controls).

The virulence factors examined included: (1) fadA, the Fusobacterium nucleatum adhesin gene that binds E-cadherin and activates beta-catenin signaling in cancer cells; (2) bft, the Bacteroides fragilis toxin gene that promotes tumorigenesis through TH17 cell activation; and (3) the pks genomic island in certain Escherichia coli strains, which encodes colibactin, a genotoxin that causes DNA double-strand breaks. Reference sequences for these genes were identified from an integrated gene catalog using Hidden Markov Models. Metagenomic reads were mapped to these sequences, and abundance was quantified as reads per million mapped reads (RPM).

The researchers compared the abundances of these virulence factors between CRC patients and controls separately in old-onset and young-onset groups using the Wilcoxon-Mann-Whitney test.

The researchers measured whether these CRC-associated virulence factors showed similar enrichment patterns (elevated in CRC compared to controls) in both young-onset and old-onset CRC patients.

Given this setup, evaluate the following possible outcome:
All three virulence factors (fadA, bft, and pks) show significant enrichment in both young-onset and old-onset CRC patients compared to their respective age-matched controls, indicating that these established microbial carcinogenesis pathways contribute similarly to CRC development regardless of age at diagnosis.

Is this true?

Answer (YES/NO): NO